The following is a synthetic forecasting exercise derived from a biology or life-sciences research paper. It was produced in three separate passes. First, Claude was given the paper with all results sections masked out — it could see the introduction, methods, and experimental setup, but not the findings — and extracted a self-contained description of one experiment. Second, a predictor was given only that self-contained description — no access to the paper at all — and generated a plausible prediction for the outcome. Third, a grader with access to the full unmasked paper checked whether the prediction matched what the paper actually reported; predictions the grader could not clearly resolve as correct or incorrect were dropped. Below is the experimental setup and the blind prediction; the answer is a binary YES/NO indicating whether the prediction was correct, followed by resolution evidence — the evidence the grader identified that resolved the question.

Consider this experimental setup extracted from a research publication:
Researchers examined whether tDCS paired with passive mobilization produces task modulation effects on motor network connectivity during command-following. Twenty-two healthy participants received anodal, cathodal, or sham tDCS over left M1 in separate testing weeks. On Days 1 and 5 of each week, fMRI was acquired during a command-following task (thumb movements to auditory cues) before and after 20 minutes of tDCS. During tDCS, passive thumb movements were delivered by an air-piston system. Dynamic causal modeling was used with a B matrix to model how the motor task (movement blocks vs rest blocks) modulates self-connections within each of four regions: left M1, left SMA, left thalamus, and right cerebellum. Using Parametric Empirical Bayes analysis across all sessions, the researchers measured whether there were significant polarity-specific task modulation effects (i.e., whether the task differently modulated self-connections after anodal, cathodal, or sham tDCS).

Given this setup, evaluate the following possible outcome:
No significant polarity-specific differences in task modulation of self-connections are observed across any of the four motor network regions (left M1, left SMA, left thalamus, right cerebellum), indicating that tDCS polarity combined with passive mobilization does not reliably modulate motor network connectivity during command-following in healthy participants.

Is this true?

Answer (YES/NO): YES